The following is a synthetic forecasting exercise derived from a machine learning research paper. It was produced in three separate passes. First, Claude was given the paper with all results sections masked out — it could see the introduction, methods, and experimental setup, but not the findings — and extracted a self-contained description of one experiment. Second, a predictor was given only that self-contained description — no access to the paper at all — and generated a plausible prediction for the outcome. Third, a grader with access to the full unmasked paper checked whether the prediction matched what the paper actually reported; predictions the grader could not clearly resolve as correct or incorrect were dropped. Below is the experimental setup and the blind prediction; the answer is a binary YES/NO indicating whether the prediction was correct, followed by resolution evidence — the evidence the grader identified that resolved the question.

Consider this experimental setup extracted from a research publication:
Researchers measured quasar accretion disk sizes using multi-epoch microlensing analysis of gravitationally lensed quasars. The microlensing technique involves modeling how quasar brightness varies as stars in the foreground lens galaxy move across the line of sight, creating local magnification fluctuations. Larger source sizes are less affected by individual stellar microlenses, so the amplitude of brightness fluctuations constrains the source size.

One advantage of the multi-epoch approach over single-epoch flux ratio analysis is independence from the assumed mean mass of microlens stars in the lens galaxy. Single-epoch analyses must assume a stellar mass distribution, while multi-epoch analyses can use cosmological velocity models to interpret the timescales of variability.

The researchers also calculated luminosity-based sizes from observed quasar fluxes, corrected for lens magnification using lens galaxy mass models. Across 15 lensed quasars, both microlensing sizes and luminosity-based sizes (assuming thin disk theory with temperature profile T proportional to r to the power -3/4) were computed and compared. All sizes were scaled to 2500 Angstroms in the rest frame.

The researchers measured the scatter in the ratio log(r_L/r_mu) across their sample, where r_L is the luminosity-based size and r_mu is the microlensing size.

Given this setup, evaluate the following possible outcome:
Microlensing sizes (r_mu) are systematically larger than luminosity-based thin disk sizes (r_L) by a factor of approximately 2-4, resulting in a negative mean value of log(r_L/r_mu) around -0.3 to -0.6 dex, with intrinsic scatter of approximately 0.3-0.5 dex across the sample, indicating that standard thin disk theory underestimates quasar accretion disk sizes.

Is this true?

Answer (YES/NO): YES